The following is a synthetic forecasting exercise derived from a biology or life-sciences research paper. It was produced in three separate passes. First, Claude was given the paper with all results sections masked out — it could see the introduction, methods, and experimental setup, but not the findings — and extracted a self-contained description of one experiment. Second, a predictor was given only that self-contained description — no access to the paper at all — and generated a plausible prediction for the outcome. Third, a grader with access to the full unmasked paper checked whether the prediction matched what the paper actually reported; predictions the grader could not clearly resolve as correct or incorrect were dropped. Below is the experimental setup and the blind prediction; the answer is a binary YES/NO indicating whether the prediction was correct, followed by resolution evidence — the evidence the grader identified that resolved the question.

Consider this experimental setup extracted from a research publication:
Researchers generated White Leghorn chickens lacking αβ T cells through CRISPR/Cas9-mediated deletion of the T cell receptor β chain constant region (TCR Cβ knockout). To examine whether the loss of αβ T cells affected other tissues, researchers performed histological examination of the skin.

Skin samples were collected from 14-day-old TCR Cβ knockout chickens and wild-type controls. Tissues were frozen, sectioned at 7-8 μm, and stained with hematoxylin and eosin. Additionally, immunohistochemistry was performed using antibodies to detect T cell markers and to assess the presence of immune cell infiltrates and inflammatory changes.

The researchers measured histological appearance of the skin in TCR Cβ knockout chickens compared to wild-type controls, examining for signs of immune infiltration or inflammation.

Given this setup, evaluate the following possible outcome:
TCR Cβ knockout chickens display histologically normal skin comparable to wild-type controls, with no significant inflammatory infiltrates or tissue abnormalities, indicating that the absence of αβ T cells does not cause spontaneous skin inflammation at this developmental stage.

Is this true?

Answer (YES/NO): NO